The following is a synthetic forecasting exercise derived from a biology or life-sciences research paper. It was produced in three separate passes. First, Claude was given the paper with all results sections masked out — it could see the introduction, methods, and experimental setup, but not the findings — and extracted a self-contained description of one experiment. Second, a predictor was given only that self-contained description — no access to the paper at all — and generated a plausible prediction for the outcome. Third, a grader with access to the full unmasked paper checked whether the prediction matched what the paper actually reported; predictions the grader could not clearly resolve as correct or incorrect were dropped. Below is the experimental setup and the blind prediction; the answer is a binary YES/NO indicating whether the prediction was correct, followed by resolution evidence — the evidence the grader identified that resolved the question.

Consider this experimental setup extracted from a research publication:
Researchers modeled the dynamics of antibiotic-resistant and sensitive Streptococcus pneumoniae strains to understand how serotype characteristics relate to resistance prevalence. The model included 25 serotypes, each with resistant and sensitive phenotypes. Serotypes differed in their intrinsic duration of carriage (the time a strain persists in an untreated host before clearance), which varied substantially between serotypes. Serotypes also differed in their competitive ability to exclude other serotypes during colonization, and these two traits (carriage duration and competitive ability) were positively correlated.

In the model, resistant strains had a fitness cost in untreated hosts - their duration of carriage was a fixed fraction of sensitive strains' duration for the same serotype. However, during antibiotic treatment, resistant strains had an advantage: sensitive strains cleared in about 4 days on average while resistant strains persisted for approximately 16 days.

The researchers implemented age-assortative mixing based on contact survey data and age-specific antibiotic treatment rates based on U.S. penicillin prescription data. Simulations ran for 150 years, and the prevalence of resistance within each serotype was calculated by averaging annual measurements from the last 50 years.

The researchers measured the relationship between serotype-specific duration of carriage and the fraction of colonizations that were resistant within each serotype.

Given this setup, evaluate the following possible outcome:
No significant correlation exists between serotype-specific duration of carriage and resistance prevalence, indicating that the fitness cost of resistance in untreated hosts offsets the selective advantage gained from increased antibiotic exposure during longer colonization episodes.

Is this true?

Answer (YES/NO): NO